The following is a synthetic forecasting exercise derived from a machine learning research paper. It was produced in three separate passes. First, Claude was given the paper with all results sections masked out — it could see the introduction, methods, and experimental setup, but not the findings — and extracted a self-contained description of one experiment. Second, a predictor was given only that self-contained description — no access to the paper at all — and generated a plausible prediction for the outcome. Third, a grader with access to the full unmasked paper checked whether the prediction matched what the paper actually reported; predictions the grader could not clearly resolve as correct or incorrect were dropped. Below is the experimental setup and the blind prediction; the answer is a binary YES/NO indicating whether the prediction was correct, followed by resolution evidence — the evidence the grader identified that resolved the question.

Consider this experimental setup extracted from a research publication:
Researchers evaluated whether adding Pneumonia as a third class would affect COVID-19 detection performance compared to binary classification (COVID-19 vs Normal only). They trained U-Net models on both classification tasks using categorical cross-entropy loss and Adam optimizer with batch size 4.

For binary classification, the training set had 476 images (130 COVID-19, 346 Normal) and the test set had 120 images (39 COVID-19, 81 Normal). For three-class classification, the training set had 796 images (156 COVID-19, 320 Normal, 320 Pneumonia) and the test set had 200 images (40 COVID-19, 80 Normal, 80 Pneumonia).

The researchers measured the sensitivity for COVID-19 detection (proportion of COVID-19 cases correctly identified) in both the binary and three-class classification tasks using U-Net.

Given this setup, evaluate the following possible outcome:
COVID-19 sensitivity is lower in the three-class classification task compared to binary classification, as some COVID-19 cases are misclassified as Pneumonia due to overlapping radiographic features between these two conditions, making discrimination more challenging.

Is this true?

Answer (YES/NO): NO